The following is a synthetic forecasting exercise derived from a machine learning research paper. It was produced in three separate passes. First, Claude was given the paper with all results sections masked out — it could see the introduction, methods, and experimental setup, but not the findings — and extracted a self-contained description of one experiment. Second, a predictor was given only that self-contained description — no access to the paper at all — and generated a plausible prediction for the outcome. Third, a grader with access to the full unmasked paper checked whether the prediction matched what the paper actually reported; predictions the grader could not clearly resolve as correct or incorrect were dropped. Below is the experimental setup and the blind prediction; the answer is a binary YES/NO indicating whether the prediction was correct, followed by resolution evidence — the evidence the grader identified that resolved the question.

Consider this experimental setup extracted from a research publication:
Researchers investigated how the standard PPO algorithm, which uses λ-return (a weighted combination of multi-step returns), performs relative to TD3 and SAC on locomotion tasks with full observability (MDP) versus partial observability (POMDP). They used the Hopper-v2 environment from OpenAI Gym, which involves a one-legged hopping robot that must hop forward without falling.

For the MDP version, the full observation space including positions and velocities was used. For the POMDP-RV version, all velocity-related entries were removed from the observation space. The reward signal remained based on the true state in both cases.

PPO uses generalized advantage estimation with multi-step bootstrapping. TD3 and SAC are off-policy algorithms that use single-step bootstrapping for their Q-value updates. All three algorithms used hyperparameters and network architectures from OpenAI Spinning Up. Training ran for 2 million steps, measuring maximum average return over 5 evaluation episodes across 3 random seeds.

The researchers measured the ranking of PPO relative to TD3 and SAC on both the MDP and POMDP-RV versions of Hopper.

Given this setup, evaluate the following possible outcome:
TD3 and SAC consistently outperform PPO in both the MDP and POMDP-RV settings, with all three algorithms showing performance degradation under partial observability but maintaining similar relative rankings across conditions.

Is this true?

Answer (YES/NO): NO